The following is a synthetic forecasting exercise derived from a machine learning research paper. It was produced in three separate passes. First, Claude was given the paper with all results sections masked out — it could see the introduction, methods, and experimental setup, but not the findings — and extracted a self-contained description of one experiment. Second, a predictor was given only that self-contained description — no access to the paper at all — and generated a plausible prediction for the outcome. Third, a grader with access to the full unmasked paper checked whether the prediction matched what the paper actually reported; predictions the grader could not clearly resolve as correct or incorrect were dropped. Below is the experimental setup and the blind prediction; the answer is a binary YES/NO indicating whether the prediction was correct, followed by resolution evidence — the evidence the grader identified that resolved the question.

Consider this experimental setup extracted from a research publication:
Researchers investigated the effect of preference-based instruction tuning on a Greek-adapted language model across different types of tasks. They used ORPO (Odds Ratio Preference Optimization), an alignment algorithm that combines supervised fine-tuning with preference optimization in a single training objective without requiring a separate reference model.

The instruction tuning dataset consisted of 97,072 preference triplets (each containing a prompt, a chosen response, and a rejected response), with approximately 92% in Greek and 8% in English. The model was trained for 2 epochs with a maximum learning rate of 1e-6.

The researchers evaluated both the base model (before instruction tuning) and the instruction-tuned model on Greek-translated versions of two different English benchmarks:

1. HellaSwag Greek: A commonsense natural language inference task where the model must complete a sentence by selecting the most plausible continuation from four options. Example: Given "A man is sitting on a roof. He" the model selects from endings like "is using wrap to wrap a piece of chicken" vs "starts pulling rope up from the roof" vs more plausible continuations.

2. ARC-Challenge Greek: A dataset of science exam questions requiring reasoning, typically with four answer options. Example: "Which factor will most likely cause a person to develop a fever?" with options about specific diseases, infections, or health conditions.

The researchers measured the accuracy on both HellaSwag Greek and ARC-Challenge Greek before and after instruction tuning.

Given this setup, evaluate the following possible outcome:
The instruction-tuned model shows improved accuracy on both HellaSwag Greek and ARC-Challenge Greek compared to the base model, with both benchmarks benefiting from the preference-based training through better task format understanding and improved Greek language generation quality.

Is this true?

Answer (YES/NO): NO